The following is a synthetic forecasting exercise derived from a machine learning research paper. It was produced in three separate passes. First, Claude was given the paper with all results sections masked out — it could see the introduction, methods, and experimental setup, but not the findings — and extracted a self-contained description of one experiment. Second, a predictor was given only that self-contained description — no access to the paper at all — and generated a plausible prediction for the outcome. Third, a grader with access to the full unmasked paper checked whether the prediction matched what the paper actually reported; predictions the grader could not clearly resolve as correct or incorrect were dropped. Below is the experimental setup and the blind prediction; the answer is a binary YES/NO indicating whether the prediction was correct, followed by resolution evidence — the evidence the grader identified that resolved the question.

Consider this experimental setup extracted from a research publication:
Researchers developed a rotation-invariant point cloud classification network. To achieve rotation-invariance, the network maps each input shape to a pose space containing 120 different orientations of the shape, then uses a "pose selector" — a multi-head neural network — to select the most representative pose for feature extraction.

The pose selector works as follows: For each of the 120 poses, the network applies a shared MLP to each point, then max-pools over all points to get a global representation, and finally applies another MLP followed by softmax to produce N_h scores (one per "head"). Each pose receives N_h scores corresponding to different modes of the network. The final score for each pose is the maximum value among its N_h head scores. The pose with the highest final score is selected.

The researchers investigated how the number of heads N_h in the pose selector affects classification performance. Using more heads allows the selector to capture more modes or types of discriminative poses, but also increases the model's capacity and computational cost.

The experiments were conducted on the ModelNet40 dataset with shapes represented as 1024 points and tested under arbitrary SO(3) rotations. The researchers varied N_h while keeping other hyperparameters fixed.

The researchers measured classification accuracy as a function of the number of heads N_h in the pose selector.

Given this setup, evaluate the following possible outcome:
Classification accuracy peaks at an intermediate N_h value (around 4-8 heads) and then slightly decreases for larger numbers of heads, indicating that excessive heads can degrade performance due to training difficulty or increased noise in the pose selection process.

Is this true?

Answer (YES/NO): NO